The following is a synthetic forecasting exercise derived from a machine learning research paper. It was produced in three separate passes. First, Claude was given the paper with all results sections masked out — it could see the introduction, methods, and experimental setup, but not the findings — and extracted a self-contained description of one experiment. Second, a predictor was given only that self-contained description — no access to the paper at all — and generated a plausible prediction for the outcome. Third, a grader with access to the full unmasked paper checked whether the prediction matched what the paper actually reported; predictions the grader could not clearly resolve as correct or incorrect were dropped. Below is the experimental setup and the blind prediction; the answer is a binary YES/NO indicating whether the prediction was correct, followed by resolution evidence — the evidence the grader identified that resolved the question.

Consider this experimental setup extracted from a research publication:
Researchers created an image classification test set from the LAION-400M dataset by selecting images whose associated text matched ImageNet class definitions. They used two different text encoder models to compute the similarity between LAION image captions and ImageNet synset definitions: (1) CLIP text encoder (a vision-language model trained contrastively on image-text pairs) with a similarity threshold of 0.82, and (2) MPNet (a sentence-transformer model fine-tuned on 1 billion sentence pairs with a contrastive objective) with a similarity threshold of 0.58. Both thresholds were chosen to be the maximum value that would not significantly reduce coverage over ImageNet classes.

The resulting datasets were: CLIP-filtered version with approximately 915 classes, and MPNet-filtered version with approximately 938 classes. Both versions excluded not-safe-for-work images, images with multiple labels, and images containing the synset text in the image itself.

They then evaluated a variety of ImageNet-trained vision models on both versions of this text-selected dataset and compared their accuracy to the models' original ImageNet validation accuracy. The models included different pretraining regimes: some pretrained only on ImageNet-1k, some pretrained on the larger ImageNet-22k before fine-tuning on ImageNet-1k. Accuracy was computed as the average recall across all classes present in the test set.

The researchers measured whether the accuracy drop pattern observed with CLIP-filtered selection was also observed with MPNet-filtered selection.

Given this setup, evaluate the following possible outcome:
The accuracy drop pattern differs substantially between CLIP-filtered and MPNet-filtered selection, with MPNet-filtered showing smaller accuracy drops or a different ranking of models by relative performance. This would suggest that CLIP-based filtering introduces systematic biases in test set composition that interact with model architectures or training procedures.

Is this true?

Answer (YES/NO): NO